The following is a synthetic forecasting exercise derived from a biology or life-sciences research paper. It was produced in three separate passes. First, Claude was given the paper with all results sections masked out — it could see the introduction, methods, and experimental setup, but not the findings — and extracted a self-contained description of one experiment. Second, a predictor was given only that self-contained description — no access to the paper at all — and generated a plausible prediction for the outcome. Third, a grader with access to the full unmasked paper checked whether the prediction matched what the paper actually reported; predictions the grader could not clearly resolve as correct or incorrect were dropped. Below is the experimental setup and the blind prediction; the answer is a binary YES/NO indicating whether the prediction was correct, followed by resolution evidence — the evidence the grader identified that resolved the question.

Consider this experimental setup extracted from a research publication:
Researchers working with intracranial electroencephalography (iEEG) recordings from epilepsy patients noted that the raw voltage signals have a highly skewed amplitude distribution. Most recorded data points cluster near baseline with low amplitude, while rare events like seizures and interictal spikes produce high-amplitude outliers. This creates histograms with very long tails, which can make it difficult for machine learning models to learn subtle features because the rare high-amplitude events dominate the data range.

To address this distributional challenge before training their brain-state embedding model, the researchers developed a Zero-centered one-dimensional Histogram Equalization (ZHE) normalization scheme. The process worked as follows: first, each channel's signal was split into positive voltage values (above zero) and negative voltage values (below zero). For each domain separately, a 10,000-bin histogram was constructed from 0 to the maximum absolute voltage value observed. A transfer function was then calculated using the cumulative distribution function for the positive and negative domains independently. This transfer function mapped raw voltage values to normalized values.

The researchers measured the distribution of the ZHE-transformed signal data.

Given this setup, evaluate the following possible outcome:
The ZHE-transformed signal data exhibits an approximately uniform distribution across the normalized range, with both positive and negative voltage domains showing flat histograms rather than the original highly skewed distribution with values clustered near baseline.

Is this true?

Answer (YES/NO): YES